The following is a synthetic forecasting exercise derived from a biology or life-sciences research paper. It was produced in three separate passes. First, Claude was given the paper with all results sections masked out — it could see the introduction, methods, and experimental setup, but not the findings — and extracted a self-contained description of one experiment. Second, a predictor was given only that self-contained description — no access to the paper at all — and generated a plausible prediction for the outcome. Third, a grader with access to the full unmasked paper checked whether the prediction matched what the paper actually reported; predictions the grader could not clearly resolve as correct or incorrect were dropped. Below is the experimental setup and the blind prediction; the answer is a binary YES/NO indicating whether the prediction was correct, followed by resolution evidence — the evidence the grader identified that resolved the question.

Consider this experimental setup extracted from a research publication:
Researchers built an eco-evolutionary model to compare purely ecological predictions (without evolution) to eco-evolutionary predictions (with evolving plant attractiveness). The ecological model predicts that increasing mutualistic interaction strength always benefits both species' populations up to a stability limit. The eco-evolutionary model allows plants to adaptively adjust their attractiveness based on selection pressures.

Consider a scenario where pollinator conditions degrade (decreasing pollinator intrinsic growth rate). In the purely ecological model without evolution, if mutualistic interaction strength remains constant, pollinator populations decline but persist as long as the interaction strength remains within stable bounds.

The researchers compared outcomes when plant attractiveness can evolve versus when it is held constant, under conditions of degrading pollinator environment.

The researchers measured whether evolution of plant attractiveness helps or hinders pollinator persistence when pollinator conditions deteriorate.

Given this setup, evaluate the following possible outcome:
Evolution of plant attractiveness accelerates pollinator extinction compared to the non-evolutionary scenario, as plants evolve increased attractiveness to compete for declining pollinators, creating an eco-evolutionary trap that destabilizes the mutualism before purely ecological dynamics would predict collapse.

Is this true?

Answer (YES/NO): NO